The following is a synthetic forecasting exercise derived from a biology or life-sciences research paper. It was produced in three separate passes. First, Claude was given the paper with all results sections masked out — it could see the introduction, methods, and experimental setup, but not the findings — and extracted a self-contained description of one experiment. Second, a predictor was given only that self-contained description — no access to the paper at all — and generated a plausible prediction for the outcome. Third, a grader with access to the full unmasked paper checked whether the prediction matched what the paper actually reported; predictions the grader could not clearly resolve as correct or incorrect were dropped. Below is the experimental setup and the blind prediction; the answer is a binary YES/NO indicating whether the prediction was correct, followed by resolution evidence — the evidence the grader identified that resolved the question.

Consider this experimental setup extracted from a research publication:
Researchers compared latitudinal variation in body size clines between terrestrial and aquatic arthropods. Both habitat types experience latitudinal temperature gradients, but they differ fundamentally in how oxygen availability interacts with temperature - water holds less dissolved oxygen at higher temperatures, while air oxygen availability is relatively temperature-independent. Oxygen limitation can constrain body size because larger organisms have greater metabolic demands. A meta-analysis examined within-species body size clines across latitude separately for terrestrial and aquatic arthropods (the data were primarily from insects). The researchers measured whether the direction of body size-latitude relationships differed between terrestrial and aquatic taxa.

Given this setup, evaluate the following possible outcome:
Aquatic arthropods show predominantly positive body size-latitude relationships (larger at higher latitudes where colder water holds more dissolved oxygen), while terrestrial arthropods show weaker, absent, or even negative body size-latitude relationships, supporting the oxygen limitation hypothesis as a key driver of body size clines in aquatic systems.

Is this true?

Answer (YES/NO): YES